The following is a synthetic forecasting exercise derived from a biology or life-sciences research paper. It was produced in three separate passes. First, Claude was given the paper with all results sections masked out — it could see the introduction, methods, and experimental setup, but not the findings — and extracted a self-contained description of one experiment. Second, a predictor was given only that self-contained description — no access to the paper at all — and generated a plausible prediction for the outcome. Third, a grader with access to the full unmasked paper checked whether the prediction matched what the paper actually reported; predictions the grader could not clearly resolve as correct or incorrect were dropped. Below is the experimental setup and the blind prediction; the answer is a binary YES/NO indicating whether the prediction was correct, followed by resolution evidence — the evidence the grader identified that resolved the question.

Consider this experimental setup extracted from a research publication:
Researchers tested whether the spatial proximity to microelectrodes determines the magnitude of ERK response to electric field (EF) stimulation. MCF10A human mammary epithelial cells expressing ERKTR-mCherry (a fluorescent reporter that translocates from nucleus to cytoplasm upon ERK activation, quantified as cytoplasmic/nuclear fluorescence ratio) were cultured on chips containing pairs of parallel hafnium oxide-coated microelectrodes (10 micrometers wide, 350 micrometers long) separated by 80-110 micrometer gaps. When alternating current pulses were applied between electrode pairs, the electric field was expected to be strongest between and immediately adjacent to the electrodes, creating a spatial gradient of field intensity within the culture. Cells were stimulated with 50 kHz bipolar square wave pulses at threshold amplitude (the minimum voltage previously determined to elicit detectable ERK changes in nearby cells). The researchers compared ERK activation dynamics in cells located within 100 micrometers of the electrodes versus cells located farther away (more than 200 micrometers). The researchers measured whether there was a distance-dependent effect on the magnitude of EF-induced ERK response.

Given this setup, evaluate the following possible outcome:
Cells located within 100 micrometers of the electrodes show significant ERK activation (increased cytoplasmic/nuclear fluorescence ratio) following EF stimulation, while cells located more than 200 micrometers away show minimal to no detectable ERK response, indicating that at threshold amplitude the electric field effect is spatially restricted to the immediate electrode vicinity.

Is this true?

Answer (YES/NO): NO